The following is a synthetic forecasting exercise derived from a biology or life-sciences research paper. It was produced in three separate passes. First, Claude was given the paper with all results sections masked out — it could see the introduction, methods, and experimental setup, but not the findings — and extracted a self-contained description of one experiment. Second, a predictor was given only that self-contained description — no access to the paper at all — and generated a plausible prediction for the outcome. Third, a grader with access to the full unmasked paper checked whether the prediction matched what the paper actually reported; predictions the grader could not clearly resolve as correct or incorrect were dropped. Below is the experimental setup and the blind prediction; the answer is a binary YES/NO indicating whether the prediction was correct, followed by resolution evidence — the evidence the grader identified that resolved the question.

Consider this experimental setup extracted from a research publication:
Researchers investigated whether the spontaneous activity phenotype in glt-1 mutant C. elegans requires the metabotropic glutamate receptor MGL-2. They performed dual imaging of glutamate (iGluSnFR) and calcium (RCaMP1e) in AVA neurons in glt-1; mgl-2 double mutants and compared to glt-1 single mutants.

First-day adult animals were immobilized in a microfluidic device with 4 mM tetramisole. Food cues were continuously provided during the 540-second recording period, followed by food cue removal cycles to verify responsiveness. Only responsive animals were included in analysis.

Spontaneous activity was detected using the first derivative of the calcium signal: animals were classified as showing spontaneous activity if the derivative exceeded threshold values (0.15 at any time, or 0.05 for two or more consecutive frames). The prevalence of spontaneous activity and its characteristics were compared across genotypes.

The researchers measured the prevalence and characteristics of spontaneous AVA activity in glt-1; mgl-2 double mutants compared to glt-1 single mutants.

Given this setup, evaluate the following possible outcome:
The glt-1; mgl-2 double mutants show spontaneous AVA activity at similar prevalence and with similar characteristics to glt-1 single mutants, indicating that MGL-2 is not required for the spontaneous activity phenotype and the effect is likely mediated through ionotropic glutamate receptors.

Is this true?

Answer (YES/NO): NO